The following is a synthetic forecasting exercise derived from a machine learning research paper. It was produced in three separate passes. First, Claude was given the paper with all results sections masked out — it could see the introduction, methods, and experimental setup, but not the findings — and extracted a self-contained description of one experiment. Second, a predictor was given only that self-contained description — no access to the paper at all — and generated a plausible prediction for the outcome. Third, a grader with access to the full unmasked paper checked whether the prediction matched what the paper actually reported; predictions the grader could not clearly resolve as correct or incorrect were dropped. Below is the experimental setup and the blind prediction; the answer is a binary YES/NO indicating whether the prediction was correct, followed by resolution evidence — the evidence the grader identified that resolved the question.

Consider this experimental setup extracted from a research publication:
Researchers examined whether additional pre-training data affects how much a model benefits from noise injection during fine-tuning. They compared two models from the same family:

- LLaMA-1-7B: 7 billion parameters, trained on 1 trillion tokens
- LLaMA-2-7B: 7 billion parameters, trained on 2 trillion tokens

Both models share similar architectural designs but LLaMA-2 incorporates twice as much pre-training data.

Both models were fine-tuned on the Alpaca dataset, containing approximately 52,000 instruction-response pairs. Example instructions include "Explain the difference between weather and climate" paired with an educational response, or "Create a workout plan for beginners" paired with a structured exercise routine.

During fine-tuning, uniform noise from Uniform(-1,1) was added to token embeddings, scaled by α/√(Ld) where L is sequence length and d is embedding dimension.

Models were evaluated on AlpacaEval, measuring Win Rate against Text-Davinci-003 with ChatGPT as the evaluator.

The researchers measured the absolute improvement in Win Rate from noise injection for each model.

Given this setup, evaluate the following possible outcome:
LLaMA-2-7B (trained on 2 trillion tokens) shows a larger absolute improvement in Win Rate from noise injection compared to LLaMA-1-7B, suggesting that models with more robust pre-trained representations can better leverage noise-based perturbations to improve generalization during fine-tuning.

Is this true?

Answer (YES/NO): YES